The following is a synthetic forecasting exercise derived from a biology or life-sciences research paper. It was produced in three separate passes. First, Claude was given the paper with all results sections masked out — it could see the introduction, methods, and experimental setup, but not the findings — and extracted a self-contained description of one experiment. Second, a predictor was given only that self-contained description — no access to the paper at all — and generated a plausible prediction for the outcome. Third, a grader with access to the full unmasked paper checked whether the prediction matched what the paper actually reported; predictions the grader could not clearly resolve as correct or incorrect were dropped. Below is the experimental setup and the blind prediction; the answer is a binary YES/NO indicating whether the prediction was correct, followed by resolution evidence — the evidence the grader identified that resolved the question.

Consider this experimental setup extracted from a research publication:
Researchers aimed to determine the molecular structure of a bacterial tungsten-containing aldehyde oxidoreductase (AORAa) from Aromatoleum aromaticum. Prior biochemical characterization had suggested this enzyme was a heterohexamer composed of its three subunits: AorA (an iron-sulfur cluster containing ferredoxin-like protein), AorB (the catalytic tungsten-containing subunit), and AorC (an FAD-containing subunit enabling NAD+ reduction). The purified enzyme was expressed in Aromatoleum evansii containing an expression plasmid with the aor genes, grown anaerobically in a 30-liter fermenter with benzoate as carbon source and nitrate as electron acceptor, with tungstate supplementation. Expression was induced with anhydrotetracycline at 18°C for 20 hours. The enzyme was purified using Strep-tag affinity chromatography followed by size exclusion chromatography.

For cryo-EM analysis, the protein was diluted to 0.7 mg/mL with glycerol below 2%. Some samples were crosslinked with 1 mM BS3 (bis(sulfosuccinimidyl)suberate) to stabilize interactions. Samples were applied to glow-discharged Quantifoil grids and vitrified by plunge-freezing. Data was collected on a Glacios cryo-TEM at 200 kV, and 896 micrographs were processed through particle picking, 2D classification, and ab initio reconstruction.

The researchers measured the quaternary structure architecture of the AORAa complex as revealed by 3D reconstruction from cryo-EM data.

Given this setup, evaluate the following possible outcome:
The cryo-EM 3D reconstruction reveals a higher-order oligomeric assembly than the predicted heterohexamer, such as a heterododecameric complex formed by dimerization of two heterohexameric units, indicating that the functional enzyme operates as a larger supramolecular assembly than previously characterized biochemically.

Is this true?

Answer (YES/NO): NO